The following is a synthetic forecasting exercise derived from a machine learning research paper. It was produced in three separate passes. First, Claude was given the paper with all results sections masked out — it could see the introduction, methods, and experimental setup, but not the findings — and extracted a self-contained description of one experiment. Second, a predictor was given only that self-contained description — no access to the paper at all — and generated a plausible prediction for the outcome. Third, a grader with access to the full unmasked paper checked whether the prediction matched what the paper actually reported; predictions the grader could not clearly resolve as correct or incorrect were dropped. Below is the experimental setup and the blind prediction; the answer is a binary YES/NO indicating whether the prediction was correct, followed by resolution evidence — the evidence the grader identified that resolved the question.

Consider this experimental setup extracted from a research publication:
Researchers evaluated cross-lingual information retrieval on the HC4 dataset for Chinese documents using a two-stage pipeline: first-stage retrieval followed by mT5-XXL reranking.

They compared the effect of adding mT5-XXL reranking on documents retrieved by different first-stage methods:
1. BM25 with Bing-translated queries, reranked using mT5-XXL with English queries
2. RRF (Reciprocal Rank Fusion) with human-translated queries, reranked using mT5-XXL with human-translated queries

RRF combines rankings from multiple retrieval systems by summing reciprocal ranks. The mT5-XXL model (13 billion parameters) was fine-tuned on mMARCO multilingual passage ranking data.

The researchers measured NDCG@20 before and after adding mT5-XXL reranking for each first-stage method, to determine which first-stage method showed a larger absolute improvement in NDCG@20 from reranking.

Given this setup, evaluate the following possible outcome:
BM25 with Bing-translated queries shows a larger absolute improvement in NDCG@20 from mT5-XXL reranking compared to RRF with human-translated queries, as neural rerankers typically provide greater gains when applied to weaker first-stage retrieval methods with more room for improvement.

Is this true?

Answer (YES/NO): NO